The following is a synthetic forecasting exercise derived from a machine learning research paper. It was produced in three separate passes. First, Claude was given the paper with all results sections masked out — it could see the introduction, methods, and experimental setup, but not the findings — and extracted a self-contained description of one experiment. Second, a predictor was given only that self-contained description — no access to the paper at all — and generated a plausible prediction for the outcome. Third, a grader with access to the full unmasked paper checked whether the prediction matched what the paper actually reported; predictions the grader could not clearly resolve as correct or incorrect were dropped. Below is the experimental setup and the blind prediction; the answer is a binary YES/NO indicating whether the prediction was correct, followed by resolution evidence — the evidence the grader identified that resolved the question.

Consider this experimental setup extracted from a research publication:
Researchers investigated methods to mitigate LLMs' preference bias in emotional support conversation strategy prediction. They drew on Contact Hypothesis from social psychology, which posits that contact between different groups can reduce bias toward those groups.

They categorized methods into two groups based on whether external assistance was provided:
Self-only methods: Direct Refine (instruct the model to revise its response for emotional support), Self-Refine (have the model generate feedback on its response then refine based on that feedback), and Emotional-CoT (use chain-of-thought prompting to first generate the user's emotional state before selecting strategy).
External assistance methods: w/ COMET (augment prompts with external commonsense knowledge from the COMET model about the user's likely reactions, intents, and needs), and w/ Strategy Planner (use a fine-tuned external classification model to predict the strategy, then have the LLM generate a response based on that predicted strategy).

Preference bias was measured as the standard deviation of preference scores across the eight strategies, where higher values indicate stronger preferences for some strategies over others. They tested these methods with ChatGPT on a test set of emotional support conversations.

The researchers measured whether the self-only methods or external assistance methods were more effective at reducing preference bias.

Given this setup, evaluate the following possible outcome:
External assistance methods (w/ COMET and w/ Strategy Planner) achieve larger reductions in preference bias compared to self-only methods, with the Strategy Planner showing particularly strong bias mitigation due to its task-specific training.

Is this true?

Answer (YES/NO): YES